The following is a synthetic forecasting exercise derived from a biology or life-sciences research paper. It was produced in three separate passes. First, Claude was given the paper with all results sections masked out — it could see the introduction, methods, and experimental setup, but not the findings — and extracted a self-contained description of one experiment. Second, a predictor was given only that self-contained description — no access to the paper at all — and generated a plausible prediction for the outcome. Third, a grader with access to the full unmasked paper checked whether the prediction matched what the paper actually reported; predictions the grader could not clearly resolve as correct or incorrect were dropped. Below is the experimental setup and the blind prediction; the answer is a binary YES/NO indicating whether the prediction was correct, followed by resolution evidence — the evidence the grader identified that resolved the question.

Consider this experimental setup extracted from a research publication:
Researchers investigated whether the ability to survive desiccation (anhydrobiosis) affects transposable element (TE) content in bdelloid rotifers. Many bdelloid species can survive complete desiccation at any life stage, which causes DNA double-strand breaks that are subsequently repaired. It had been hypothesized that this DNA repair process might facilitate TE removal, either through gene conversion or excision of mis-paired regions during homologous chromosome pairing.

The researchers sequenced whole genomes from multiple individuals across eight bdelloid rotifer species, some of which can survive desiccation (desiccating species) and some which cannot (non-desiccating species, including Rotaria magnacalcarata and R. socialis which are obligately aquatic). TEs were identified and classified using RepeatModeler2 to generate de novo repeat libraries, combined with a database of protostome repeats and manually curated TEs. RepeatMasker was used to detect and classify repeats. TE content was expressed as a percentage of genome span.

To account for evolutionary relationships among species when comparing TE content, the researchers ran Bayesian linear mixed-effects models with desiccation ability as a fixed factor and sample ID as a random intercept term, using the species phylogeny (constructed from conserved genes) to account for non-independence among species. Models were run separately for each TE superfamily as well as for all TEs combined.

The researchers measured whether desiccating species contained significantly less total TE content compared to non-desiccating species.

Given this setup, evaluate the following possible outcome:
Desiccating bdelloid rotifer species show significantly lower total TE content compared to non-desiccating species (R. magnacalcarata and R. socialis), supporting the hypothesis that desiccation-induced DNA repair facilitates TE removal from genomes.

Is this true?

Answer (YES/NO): NO